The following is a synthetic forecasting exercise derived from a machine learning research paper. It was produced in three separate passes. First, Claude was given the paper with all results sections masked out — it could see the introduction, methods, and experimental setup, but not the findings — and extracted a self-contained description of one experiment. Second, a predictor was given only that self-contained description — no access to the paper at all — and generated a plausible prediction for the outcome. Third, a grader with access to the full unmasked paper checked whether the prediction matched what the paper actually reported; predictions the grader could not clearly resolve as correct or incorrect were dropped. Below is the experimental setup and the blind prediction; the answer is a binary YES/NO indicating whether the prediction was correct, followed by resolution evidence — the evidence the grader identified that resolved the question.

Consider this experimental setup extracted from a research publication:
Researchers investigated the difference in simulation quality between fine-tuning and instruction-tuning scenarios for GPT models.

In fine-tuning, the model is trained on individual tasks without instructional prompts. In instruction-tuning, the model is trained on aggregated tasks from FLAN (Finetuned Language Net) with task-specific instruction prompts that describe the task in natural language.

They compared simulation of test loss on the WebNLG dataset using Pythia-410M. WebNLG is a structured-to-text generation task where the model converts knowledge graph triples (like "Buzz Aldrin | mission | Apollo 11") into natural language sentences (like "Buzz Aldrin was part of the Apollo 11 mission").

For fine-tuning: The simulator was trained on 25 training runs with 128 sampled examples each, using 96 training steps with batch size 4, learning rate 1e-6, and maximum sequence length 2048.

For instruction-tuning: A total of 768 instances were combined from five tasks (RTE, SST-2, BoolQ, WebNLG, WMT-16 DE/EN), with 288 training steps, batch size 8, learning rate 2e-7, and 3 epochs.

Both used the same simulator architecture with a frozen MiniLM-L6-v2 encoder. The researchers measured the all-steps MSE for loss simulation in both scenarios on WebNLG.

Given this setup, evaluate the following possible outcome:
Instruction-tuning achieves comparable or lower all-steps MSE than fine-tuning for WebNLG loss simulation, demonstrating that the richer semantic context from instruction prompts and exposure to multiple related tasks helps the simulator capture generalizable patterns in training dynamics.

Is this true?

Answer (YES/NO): YES